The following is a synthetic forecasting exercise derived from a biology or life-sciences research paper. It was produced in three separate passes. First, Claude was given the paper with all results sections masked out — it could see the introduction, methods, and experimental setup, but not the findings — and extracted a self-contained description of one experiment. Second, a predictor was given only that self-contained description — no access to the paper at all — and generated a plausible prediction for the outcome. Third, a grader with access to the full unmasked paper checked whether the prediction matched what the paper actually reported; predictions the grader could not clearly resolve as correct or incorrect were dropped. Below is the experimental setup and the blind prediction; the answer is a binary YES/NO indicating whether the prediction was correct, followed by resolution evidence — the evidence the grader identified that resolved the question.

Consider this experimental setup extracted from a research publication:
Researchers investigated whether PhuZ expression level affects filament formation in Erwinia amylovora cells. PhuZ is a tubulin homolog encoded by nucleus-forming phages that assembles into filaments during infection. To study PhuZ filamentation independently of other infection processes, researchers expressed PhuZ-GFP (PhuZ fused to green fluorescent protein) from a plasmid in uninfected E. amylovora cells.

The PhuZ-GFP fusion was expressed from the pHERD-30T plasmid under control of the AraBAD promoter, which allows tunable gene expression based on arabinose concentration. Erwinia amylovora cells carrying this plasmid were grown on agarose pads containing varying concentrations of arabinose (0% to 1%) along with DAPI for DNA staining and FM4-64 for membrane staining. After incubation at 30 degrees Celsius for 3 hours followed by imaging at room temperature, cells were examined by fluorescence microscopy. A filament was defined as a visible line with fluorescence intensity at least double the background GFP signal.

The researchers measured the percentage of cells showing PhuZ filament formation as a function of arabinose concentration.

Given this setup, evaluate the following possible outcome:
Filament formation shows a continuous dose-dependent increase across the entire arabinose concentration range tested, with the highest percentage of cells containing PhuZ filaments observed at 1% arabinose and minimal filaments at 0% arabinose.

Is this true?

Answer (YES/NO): NO